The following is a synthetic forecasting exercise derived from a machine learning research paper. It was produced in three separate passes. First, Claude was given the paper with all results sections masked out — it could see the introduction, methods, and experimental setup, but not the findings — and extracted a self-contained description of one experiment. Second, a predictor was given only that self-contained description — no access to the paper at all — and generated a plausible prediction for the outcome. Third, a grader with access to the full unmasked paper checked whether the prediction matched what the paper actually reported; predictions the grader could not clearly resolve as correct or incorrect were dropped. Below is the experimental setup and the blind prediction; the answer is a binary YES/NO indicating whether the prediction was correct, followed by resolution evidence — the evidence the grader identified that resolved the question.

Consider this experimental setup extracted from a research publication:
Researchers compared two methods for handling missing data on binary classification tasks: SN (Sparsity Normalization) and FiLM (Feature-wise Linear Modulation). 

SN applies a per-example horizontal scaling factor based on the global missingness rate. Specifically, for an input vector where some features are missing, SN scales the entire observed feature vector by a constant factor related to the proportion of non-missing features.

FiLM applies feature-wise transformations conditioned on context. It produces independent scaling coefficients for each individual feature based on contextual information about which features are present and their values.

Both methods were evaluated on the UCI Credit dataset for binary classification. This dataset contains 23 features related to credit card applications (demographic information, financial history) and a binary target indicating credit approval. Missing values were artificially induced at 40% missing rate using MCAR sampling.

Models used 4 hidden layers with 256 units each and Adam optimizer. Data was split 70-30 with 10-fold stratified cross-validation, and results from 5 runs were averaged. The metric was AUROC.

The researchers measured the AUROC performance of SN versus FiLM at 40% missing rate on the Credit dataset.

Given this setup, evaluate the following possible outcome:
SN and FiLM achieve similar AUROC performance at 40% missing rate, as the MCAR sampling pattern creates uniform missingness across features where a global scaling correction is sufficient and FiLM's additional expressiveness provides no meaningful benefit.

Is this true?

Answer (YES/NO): NO